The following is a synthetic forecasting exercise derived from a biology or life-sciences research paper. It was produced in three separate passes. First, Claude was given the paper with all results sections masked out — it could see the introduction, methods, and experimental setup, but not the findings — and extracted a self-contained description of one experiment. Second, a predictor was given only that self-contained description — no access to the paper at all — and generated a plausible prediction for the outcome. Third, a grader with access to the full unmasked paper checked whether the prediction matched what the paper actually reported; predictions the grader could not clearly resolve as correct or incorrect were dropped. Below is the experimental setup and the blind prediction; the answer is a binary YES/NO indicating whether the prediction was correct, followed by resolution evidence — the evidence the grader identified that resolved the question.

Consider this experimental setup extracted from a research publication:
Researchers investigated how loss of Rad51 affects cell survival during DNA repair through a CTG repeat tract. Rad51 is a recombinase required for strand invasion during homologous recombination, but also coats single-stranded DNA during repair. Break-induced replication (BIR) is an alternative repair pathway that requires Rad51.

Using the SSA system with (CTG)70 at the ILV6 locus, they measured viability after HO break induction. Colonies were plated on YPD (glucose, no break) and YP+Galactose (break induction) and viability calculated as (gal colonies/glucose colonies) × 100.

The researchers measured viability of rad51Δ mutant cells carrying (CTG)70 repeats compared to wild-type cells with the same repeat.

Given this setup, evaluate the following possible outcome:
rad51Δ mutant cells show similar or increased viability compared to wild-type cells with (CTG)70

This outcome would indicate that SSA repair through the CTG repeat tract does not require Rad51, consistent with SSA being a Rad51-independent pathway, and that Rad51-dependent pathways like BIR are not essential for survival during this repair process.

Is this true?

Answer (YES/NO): NO